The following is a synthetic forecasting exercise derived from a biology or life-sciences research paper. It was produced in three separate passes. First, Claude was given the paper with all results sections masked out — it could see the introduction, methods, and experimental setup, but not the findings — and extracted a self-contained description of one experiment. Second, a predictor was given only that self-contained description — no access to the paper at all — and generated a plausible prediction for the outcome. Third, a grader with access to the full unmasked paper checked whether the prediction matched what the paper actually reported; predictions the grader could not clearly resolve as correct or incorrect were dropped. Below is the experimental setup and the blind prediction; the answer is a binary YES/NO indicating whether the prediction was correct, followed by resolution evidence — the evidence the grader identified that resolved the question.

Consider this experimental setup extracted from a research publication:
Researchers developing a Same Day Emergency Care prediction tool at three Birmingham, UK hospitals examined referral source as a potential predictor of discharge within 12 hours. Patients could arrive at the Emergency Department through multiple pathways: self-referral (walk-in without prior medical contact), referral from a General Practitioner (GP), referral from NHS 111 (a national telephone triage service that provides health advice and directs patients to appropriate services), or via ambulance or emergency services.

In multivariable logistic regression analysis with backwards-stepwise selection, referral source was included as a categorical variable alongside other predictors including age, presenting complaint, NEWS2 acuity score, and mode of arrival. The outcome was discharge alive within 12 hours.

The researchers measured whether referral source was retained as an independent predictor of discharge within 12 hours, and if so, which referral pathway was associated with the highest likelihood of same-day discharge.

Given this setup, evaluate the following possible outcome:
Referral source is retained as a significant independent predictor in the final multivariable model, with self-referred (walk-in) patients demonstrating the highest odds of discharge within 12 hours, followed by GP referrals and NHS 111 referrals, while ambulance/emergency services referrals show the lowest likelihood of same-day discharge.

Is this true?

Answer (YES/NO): NO